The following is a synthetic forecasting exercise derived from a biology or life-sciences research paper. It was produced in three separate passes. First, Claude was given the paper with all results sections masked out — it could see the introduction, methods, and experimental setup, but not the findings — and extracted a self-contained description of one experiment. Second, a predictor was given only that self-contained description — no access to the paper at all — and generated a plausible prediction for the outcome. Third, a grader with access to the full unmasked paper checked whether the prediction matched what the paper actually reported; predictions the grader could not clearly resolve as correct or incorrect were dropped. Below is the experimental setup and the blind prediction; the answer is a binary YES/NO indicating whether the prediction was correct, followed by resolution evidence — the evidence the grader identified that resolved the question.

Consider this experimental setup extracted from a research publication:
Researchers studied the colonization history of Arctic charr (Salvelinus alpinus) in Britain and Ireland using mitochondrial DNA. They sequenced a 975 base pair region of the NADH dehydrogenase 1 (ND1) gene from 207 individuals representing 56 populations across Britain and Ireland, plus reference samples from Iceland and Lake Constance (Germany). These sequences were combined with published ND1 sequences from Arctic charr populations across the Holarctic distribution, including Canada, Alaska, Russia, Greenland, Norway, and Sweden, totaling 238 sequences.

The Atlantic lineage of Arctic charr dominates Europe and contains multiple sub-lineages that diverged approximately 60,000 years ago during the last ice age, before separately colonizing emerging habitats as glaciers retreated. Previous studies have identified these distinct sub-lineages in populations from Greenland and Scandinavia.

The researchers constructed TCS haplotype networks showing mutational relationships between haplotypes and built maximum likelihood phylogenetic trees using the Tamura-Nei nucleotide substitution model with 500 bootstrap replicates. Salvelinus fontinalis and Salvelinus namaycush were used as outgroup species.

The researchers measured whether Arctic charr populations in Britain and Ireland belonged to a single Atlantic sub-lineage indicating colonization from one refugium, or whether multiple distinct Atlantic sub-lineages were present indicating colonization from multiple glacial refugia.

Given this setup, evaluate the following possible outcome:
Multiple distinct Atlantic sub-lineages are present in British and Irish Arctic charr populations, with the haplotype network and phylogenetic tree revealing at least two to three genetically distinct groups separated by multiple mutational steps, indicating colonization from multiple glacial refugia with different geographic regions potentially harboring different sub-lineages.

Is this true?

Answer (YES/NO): YES